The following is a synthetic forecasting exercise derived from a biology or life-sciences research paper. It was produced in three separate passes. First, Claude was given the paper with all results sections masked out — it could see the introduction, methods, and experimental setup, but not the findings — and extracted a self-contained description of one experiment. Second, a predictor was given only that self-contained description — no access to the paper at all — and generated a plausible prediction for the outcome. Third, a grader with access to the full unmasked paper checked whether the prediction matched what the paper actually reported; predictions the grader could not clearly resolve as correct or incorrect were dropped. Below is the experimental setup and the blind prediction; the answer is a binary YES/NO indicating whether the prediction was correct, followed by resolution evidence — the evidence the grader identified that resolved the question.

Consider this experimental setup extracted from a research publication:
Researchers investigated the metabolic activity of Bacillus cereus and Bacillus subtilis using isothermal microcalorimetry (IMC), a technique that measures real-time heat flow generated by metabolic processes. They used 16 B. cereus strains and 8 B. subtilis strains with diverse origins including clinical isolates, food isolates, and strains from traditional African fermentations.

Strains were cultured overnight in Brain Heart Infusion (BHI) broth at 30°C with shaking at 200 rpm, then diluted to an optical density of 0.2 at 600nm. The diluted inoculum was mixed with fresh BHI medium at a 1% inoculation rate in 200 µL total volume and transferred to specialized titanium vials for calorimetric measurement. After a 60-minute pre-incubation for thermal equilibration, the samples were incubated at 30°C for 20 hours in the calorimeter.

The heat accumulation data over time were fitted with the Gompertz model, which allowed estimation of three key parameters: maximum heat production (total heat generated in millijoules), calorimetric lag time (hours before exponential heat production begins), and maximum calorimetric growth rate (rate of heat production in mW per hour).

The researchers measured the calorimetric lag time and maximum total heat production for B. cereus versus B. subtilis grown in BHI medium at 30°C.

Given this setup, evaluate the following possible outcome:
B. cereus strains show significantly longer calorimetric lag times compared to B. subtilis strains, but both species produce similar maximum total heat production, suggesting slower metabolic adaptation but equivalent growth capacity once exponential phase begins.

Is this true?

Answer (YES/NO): NO